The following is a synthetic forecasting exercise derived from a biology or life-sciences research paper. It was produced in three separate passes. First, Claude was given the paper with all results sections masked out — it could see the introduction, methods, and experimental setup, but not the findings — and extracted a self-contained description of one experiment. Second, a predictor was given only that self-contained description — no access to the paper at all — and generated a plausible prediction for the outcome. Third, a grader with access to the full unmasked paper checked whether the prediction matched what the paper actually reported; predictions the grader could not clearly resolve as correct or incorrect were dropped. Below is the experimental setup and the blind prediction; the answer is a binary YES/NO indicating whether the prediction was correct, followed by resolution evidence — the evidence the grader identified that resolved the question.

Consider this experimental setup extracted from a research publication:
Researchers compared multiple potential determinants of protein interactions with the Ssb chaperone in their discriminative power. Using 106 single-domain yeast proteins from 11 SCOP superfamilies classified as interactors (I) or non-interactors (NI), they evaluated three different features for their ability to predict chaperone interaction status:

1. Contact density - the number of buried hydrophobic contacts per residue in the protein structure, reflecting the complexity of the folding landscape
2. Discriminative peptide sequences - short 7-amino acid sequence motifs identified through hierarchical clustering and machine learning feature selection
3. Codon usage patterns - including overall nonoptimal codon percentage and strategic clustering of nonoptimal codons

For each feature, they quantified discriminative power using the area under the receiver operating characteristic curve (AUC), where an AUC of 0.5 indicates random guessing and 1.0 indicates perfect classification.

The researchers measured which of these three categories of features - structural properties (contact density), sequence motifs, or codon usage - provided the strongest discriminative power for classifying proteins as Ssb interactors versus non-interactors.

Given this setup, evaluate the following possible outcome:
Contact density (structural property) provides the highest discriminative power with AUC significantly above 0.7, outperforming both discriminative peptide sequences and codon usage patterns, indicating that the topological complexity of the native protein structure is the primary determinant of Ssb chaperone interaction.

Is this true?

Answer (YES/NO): NO